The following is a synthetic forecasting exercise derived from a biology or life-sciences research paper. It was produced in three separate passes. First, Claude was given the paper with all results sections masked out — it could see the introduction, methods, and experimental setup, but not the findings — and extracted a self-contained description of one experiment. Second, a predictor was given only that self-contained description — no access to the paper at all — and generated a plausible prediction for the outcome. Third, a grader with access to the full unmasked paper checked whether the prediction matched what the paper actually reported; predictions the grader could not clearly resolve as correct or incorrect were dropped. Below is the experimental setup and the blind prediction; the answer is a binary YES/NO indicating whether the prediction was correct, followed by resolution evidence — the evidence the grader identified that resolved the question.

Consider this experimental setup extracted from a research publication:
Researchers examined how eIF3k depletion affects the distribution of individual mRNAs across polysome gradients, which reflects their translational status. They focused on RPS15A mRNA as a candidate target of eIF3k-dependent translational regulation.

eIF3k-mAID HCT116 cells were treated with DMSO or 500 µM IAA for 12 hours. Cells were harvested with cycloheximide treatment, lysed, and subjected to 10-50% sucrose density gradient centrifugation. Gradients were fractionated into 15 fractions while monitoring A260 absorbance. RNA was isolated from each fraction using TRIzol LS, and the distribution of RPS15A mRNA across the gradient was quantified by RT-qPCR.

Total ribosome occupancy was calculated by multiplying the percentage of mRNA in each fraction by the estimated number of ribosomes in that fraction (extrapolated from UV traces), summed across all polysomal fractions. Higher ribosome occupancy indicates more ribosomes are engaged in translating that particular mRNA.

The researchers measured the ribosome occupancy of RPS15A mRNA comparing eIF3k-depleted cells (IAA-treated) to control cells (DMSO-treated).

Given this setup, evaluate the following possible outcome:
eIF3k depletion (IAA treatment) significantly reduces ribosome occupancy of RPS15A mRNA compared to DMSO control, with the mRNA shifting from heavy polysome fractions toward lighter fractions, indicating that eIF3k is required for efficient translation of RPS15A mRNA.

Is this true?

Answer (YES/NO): NO